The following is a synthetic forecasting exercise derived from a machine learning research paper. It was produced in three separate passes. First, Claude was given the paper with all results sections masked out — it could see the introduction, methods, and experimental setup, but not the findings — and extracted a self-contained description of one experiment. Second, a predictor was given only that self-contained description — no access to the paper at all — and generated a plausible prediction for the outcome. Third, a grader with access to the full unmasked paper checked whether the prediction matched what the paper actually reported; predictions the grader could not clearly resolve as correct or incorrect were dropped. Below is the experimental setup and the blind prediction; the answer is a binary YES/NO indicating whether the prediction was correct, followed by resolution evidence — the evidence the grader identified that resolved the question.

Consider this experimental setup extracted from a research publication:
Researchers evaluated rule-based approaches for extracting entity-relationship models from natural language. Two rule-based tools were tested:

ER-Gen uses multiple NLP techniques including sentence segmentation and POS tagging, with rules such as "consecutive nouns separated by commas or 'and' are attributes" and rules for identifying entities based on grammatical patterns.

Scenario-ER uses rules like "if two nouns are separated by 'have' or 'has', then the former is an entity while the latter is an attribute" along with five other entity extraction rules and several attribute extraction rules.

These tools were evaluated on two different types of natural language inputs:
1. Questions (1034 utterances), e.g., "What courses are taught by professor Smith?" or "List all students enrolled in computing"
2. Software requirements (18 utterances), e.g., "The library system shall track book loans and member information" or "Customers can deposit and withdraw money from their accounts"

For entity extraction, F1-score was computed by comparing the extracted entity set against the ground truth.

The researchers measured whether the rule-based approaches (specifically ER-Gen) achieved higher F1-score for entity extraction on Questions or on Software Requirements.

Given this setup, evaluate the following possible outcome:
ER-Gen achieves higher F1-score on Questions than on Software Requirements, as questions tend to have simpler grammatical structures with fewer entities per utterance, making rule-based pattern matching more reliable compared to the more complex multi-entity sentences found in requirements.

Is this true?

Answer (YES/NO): NO